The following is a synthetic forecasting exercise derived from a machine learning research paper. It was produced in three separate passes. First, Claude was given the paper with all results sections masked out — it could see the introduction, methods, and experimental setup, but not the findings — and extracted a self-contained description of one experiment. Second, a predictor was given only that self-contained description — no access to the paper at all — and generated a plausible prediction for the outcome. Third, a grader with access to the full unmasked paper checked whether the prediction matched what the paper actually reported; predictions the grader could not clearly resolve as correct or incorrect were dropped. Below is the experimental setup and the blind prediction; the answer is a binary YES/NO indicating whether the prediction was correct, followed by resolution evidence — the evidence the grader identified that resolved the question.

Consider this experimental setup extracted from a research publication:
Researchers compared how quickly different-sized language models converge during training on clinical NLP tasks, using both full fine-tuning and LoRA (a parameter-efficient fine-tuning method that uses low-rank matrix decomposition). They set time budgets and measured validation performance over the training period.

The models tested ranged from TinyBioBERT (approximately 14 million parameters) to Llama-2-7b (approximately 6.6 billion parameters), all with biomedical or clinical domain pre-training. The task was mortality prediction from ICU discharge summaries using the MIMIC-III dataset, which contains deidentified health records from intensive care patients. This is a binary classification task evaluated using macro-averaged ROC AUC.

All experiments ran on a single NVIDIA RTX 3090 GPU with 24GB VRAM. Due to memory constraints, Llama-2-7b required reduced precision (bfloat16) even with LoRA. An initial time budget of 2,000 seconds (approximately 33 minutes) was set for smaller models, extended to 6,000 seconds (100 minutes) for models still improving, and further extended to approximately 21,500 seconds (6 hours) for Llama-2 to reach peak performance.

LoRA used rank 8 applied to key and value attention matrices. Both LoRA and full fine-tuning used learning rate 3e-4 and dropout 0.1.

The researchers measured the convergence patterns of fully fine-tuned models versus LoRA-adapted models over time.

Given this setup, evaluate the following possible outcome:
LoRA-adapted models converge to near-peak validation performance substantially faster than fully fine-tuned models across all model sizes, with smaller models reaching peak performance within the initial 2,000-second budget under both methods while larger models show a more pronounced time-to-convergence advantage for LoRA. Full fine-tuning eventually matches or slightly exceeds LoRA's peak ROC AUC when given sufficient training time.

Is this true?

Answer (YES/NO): NO